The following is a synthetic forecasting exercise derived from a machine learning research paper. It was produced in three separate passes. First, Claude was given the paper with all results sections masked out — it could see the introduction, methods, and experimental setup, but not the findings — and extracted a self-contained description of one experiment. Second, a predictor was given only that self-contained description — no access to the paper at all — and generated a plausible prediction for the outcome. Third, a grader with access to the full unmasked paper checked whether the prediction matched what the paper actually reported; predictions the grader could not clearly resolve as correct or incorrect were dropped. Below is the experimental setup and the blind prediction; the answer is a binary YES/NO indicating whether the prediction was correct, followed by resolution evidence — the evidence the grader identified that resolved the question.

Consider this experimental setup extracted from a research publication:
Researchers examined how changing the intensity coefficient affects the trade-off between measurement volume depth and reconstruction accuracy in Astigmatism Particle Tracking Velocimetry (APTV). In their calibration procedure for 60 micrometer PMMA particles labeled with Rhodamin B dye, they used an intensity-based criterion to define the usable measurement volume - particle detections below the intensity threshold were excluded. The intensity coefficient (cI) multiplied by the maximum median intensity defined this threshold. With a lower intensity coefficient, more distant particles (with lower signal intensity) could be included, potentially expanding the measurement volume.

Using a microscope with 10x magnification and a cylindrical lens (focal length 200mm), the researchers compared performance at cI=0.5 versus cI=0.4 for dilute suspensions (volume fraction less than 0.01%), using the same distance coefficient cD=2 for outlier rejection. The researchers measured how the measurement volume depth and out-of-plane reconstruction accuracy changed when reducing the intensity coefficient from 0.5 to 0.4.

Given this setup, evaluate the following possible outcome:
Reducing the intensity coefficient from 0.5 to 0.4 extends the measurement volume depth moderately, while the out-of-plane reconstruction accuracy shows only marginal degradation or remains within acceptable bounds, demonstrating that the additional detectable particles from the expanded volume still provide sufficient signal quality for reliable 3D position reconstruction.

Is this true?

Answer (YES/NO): YES